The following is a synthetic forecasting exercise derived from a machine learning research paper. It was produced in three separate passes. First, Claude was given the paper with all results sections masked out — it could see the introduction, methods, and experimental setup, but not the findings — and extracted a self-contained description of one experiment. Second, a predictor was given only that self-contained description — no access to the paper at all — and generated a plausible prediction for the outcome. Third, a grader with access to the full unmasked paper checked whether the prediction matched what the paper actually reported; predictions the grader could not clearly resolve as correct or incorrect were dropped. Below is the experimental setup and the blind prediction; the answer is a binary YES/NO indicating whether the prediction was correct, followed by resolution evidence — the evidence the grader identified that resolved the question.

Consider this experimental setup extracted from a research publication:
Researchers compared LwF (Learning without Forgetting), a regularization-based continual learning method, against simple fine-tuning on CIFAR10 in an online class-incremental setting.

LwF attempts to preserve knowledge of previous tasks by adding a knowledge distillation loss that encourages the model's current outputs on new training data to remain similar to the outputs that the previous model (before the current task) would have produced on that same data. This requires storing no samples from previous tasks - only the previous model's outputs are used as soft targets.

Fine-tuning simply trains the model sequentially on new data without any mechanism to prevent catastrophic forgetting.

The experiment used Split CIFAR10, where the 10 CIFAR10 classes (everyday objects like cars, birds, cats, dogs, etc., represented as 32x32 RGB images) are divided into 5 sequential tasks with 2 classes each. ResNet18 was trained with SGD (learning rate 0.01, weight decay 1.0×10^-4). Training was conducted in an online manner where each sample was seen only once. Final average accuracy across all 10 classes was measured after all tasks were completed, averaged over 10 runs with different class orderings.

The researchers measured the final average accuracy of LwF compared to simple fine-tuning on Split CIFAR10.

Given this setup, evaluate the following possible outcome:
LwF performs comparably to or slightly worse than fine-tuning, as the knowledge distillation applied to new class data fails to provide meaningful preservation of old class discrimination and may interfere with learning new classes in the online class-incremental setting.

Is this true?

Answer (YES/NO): NO